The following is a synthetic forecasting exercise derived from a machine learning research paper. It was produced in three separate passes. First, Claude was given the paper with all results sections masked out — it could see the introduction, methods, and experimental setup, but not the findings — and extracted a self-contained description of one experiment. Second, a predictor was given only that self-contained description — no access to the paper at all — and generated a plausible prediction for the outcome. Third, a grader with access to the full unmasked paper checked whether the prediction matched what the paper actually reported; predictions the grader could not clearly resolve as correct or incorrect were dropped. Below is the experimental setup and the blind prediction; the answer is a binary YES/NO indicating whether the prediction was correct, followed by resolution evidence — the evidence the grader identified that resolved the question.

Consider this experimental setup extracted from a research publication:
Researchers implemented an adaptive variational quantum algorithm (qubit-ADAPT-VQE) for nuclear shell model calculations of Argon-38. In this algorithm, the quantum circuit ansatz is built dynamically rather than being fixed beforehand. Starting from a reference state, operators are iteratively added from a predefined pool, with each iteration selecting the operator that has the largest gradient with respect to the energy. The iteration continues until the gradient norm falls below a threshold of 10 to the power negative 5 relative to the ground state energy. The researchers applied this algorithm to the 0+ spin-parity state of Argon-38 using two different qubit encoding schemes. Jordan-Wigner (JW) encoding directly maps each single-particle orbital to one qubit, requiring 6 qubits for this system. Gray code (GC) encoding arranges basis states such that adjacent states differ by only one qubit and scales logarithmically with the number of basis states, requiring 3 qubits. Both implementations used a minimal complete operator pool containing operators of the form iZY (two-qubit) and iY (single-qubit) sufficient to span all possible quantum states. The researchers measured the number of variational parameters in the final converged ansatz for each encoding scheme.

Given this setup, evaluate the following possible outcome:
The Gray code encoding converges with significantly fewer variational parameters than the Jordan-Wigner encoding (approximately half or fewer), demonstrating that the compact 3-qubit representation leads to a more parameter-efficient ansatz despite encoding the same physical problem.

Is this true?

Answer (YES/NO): YES